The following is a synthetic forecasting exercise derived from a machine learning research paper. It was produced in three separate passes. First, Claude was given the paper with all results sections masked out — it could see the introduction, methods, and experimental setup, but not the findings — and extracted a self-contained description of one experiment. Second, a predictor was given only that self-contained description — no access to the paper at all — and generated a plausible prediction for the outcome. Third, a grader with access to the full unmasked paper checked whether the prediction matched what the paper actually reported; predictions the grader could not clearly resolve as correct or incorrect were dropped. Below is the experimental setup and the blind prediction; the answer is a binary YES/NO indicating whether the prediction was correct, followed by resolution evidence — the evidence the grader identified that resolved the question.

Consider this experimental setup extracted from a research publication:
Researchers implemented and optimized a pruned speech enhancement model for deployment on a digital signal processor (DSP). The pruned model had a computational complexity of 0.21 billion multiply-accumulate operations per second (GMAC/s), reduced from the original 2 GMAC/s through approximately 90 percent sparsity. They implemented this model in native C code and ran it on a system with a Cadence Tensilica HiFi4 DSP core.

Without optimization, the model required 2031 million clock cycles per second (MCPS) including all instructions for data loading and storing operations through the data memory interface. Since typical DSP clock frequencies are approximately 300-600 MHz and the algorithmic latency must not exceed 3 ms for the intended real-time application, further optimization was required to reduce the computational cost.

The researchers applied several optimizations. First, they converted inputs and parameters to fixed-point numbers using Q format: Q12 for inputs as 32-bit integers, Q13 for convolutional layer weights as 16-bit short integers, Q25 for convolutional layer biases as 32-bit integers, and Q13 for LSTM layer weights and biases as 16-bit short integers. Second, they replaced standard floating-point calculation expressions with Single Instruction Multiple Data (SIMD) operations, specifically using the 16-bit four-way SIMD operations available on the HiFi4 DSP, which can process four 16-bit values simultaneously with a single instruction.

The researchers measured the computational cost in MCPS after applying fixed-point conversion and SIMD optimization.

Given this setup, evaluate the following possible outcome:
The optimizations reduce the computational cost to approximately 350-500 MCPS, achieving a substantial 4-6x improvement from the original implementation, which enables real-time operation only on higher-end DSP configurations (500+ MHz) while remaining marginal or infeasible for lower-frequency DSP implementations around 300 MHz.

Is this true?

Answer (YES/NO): NO